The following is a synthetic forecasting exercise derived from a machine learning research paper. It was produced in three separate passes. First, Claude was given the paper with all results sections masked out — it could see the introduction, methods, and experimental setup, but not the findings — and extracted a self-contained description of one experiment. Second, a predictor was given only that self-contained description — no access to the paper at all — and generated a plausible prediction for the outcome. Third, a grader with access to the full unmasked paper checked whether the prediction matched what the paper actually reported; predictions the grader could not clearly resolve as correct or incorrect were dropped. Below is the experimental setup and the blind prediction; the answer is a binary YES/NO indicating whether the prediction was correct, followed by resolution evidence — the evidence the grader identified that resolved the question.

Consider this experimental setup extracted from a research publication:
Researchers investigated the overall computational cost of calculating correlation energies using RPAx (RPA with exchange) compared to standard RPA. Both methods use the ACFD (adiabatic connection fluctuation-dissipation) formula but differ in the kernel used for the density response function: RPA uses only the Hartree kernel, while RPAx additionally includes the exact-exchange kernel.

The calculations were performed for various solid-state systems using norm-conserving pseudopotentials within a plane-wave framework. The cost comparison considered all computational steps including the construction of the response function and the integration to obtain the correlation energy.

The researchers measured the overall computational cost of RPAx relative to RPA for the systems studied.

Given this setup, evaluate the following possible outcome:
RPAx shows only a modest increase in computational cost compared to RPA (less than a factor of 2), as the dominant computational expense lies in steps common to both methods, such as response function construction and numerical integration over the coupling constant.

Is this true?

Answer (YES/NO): NO